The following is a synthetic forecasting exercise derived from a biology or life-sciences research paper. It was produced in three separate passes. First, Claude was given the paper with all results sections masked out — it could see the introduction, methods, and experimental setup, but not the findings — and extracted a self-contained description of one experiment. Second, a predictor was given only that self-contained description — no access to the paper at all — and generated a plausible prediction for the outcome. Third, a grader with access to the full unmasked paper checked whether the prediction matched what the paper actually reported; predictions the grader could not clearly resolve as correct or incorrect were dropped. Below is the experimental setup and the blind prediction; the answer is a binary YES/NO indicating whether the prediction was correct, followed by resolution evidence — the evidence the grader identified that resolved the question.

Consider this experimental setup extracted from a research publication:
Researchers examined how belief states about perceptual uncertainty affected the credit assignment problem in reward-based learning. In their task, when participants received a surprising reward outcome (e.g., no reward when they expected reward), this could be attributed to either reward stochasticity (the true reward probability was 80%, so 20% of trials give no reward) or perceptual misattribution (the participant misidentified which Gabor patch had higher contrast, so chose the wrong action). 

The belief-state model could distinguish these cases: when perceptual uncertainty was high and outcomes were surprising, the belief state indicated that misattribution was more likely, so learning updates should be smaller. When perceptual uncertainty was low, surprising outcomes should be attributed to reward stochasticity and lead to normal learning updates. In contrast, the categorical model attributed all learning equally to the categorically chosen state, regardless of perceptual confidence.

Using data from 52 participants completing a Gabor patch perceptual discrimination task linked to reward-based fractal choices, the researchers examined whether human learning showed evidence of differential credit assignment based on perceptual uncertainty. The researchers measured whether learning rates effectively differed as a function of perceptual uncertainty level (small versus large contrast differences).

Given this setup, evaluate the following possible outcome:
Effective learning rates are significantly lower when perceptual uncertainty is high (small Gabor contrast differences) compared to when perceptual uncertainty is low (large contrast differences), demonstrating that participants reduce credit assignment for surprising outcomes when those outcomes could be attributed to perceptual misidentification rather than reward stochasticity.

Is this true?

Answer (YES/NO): NO